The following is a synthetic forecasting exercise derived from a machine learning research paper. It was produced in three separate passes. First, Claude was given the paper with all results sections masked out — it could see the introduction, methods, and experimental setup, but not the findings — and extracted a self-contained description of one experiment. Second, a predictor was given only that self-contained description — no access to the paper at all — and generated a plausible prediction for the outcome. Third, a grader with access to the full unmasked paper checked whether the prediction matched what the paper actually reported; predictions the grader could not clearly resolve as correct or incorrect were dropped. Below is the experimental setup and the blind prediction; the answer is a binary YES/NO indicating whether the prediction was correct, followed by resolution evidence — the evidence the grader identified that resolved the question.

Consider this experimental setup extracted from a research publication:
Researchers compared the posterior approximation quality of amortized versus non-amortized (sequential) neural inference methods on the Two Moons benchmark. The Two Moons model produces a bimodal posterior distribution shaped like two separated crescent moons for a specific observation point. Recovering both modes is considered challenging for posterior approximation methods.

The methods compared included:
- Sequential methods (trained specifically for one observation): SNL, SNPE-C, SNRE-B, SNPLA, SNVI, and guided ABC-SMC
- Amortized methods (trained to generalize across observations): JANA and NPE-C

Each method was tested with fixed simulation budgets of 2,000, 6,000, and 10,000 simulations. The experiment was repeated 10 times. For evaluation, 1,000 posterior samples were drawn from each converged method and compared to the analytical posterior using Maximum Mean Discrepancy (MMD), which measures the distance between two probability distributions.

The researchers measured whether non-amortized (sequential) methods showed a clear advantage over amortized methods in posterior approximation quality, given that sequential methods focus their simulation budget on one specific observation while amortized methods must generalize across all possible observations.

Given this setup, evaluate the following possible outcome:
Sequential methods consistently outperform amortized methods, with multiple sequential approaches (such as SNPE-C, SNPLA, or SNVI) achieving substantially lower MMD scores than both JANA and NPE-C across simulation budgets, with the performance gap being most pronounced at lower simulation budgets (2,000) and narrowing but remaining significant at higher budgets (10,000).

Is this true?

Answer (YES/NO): NO